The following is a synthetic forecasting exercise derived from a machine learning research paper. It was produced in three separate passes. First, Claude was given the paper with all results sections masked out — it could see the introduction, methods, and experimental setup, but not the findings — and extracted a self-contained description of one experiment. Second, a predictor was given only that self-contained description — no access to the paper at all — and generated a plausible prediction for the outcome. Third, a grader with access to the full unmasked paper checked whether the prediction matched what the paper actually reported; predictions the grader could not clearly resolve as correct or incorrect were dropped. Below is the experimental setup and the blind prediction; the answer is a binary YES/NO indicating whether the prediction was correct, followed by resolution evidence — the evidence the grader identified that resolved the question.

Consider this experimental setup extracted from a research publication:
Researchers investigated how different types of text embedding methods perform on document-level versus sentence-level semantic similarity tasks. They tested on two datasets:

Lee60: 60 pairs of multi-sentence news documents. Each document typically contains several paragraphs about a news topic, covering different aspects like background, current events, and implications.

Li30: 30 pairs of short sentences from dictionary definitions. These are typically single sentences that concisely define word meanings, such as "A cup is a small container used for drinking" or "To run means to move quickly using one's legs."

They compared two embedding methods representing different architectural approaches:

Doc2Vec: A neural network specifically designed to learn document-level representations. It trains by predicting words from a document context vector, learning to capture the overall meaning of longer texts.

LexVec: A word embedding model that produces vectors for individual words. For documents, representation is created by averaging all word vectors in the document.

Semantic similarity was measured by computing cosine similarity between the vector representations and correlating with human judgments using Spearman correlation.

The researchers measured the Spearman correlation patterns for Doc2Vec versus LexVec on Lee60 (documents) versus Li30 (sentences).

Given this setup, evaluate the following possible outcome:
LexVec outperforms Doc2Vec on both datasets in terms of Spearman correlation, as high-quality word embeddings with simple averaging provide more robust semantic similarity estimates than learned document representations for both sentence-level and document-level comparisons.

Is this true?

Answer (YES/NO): NO